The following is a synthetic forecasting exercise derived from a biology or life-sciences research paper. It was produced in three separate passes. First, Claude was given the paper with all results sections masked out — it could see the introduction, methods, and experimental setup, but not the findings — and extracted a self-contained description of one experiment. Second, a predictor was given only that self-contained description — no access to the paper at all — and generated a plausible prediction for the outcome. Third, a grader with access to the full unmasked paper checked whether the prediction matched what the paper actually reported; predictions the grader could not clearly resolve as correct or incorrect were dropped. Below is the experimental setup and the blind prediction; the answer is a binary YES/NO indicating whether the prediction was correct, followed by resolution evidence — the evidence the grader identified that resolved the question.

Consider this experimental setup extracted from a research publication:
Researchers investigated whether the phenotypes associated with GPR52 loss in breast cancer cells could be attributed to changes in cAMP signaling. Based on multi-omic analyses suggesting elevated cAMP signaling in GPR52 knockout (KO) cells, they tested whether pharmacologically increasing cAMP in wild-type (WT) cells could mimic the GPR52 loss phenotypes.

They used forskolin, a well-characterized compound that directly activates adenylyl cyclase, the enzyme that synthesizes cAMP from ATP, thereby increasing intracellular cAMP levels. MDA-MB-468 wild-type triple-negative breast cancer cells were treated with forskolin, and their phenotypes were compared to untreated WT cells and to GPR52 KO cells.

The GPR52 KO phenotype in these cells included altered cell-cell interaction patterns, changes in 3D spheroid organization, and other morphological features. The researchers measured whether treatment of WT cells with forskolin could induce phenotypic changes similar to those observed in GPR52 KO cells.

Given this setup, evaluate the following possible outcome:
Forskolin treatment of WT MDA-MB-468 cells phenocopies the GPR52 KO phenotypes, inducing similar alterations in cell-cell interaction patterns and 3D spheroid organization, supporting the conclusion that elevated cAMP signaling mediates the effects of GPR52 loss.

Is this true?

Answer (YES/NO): NO